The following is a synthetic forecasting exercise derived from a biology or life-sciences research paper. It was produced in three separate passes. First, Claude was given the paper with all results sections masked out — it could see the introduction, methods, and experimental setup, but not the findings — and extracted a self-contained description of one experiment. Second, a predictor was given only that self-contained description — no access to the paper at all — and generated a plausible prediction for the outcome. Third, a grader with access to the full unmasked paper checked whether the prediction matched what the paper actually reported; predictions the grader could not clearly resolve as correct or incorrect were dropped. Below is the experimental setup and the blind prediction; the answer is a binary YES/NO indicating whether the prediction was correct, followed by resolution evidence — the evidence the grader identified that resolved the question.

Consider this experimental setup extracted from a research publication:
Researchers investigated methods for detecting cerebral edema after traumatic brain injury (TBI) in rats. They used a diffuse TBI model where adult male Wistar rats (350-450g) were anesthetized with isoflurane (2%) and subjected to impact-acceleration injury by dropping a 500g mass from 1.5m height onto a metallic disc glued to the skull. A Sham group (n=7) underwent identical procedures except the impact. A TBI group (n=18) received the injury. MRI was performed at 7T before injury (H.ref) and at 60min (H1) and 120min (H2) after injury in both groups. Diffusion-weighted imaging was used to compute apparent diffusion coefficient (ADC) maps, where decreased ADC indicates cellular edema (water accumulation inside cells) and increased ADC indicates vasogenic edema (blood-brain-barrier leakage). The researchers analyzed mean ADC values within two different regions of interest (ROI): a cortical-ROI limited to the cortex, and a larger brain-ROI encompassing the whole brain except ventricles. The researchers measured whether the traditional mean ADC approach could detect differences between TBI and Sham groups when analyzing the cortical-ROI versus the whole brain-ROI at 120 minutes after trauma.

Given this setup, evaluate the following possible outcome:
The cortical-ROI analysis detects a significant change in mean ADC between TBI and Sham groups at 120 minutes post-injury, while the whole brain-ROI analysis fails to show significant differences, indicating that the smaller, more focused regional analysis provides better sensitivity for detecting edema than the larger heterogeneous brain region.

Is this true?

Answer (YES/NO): YES